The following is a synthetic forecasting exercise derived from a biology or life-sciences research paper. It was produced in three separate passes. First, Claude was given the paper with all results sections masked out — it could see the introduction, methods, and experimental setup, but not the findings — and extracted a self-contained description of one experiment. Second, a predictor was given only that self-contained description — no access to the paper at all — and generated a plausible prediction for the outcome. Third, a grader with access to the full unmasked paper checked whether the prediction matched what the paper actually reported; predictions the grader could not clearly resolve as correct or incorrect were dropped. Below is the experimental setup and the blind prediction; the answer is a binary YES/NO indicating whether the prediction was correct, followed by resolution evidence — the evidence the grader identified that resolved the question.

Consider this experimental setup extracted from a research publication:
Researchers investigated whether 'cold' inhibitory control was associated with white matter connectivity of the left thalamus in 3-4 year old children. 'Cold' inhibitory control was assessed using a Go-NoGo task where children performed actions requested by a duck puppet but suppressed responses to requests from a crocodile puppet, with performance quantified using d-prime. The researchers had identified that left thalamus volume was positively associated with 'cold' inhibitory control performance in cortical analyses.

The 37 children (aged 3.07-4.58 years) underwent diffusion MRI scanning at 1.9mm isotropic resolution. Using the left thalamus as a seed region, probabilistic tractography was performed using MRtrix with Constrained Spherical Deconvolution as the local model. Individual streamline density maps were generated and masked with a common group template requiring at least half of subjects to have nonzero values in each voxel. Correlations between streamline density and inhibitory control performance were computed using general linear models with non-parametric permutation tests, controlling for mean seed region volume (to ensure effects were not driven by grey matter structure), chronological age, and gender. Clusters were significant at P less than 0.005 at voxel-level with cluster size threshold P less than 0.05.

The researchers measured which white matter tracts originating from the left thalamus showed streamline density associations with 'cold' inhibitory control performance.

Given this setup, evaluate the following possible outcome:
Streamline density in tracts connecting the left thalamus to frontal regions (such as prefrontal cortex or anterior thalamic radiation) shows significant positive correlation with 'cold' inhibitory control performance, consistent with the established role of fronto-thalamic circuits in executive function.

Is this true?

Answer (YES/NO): NO